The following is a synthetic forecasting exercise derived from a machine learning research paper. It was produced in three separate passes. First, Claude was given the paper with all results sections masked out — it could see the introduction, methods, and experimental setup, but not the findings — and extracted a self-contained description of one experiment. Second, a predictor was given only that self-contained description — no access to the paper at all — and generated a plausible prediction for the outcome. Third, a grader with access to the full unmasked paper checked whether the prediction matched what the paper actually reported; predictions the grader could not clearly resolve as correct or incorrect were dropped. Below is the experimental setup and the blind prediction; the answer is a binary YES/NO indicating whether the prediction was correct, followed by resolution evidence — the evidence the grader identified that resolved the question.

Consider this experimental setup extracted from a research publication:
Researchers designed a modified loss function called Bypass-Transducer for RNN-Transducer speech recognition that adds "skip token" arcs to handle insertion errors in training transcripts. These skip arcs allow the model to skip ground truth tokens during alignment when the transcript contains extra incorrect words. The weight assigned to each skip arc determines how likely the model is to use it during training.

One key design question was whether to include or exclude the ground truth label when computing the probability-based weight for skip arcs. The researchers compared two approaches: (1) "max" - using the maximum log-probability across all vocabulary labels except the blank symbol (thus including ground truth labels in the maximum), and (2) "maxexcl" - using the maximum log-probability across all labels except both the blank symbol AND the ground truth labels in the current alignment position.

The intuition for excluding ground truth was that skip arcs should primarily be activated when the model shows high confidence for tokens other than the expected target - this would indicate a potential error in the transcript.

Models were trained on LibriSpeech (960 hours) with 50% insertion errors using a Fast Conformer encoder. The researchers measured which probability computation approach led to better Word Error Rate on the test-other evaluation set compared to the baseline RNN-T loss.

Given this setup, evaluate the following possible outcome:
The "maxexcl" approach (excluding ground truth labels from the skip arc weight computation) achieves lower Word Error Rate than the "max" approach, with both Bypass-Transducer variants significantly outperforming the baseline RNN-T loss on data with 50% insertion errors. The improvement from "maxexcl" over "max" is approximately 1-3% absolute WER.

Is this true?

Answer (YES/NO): NO